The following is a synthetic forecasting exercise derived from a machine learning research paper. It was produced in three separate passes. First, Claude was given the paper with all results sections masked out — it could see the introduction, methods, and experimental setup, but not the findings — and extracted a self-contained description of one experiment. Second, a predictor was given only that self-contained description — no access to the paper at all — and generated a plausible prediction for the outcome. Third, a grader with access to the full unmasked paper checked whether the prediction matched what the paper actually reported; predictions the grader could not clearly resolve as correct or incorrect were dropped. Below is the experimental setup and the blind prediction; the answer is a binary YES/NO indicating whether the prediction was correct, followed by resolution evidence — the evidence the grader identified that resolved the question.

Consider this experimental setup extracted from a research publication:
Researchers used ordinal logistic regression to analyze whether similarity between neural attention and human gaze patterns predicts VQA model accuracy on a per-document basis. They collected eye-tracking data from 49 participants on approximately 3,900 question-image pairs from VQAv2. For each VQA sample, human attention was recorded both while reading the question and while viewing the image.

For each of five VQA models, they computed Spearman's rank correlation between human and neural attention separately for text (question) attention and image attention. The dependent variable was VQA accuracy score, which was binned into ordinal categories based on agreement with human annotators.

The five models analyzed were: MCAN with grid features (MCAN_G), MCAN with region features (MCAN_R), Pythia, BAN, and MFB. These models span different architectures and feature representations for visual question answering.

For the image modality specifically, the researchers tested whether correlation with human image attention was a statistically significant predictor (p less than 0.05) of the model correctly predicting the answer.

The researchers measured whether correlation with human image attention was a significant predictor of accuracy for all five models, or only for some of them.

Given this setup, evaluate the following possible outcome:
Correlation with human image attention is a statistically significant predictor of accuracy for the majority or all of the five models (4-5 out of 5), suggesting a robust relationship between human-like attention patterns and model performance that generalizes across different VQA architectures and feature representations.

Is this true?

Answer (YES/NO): NO